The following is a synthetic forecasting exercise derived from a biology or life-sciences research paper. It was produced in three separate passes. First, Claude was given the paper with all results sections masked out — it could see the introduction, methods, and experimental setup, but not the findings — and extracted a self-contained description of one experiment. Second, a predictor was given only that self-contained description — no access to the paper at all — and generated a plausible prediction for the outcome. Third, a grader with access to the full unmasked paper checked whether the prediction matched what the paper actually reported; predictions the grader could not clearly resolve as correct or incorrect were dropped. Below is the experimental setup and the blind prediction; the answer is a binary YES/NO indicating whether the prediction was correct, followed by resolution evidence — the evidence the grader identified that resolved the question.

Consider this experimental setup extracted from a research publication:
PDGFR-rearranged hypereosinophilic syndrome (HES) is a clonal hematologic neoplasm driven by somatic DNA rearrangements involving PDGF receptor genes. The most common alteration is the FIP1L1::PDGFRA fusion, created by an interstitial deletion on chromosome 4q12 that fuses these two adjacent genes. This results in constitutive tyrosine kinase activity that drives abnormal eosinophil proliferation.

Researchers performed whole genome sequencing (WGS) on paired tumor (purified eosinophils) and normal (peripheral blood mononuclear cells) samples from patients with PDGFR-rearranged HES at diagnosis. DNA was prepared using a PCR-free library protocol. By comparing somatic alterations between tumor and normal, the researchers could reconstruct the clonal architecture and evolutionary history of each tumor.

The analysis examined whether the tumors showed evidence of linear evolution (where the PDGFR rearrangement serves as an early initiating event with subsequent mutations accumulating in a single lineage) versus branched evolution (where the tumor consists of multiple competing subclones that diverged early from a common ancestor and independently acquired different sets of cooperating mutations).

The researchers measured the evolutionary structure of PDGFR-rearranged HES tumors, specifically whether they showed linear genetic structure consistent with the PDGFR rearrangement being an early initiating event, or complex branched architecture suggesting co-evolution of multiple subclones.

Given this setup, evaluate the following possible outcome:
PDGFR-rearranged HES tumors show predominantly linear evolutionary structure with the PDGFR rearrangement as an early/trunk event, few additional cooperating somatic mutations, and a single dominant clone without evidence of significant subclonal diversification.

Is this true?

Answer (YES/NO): YES